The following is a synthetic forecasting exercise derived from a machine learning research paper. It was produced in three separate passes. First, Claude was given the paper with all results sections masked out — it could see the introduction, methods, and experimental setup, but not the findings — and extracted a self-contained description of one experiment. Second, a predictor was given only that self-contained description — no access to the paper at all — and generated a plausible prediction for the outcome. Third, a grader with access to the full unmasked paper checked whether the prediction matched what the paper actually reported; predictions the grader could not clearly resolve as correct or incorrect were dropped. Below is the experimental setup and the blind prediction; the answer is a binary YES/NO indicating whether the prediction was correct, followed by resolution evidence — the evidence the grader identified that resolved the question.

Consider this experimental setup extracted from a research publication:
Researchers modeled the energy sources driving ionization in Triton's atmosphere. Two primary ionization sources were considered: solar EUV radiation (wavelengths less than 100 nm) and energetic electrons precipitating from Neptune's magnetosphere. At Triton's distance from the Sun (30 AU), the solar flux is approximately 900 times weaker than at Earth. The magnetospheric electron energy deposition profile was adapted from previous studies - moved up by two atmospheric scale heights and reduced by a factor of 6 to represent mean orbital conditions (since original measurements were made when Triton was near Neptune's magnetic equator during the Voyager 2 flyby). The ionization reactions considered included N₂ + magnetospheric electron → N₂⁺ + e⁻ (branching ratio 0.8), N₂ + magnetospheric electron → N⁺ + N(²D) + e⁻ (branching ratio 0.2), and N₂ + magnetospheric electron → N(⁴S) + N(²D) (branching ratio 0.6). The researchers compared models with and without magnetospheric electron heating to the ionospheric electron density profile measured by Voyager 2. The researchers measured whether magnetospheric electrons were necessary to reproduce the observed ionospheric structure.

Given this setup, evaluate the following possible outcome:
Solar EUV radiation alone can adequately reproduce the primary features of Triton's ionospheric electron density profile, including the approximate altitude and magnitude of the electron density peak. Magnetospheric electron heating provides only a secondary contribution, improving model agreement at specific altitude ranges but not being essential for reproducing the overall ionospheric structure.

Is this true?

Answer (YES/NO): NO